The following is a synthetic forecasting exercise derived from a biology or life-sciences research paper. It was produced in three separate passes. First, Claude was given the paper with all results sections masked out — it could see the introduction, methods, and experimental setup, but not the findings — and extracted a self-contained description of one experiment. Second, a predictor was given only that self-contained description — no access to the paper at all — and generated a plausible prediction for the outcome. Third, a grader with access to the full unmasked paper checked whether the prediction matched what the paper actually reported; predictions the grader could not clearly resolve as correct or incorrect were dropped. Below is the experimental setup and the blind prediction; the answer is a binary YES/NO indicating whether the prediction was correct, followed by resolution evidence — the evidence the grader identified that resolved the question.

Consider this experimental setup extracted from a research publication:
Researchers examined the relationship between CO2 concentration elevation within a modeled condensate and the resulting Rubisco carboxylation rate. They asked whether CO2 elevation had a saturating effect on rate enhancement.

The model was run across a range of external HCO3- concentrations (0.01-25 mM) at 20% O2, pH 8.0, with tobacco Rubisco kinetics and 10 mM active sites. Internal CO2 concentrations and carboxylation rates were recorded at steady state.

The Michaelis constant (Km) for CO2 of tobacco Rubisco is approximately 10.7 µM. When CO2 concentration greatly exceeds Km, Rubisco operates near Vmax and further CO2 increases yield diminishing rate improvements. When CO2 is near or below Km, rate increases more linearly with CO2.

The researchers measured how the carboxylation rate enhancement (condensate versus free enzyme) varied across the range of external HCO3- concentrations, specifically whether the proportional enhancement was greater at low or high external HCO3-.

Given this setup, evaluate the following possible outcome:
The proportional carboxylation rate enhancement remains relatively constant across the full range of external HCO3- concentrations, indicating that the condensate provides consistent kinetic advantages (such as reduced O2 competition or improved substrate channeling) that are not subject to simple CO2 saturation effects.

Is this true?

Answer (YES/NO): NO